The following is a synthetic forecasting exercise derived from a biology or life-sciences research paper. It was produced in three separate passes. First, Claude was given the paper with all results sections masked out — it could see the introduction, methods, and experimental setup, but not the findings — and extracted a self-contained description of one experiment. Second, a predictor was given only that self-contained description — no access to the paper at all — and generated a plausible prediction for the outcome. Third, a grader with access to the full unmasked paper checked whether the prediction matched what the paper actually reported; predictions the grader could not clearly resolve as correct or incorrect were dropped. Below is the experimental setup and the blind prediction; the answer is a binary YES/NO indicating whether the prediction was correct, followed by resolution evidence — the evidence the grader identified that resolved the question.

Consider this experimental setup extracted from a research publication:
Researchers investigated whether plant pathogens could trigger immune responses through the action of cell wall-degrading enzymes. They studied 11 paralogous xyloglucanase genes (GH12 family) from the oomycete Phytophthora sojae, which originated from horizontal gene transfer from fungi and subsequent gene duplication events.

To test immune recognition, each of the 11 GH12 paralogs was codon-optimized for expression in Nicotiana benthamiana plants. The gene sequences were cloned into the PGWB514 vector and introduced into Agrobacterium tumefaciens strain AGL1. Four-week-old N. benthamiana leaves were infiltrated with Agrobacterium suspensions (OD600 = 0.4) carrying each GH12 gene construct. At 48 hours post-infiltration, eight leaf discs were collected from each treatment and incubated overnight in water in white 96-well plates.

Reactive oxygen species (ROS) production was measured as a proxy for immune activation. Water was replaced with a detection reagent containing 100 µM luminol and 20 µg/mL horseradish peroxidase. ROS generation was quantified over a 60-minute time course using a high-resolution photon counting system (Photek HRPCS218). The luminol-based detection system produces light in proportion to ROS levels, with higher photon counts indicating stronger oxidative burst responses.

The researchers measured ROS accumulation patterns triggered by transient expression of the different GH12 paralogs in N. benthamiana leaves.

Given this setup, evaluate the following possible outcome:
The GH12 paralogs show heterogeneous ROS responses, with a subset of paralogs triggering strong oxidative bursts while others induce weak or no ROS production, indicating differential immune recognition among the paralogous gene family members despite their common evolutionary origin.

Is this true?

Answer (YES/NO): YES